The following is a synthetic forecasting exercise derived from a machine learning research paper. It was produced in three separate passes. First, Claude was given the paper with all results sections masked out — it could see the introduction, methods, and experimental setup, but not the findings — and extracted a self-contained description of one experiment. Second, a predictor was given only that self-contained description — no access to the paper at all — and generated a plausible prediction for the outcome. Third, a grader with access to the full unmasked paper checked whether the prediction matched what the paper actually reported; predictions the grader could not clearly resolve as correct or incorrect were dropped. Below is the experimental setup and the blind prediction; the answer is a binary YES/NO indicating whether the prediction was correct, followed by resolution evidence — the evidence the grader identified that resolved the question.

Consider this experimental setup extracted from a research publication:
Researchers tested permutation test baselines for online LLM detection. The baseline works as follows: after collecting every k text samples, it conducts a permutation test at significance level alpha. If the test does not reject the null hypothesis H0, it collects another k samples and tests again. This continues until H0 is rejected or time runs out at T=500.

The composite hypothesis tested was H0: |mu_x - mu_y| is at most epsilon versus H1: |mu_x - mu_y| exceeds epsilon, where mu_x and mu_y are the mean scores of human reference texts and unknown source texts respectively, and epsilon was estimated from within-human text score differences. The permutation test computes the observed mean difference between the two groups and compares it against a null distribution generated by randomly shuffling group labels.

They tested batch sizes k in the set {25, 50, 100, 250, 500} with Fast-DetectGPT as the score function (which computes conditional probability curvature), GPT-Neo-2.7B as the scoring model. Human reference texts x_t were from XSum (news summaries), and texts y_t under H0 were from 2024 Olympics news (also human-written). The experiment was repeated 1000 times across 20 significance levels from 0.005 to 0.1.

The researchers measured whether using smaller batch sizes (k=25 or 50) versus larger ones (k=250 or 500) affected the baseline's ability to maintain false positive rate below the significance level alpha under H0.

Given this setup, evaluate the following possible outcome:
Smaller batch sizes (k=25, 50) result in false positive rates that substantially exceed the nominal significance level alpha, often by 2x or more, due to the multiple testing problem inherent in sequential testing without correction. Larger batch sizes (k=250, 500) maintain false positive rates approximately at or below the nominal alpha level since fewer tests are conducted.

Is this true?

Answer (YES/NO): NO